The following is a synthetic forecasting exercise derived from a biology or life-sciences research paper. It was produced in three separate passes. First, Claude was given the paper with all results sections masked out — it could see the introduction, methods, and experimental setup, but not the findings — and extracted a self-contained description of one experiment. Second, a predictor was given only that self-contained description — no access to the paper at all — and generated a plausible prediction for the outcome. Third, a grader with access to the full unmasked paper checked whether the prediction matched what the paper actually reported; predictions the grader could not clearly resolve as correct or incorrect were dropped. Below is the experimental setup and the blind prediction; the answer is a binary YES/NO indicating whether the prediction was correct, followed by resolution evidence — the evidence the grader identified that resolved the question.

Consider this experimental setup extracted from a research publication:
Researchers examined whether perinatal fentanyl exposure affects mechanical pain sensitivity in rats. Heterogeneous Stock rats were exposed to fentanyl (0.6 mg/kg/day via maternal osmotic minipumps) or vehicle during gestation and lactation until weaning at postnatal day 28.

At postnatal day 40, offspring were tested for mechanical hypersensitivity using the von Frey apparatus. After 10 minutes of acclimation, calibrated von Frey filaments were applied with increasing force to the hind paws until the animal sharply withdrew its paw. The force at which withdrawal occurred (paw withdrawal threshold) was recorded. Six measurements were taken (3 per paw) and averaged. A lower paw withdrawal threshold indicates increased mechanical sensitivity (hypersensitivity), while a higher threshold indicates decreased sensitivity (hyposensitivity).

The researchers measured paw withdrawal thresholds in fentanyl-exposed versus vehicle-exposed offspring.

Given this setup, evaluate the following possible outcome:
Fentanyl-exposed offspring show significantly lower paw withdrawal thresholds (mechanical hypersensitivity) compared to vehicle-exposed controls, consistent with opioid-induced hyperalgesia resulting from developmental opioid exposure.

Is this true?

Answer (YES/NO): YES